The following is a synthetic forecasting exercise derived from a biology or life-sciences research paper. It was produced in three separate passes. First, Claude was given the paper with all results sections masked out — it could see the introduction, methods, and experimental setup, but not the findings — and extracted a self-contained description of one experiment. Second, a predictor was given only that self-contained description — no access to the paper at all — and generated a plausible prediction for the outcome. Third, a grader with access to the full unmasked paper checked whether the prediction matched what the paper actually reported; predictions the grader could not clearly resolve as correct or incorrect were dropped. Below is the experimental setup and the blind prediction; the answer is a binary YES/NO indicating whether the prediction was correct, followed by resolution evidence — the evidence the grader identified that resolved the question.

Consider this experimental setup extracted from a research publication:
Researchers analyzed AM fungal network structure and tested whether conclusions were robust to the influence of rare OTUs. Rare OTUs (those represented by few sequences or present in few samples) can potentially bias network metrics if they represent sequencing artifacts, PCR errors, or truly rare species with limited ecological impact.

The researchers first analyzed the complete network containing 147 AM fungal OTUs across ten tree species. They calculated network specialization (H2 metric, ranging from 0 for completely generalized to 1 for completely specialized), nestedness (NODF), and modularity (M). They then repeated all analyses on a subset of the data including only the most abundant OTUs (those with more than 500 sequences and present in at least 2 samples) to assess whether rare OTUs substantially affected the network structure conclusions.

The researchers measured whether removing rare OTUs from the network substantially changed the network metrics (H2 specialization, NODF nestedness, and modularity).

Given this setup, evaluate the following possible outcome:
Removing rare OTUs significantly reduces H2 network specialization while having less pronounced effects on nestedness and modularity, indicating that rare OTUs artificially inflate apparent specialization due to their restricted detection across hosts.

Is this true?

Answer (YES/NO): NO